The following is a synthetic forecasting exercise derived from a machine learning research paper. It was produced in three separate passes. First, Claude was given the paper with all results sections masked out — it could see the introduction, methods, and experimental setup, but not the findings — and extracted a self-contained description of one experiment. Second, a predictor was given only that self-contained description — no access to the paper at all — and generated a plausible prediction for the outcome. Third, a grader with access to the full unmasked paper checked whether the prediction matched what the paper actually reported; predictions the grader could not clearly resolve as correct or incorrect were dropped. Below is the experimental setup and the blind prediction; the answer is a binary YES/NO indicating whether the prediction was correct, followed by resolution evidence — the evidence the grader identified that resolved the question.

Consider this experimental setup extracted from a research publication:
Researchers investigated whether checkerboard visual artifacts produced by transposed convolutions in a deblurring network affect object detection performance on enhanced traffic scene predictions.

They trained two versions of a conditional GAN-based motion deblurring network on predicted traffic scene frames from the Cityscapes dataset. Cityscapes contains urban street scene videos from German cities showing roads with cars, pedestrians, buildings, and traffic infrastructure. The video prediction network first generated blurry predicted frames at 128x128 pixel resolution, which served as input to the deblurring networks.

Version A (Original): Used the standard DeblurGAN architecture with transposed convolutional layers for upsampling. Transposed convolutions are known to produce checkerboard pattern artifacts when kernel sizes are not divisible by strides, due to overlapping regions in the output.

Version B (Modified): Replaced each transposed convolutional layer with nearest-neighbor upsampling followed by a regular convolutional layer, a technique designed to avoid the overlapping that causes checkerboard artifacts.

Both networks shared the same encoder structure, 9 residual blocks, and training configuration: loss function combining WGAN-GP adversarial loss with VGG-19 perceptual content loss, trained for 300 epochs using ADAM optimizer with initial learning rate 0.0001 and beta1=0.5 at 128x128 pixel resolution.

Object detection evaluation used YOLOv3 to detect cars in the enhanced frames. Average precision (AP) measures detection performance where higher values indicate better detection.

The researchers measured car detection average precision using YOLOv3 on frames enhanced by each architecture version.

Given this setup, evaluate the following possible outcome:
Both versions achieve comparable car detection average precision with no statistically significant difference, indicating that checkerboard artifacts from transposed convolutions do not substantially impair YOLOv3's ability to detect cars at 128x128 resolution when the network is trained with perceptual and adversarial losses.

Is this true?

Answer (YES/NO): NO